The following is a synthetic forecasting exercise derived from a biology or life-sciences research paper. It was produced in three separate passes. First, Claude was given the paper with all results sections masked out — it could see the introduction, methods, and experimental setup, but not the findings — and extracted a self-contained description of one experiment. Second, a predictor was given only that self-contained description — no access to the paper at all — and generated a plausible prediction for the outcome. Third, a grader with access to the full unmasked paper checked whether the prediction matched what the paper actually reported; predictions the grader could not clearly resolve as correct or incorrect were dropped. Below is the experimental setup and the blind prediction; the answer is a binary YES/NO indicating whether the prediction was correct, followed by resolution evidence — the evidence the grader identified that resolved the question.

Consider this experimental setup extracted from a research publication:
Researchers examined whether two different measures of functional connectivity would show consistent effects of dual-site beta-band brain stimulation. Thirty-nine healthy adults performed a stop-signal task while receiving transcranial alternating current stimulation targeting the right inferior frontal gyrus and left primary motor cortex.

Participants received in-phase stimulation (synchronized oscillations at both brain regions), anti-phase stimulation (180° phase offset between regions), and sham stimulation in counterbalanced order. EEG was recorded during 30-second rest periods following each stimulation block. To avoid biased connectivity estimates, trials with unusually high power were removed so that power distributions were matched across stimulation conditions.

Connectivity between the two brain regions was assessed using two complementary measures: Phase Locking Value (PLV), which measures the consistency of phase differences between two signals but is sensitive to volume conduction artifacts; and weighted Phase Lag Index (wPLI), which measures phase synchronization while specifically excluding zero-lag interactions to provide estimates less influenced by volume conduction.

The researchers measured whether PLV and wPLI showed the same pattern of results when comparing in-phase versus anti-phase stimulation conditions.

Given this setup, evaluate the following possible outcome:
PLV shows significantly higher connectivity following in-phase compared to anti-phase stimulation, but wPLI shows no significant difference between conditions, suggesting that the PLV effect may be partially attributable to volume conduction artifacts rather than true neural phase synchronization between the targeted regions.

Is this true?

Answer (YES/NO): NO